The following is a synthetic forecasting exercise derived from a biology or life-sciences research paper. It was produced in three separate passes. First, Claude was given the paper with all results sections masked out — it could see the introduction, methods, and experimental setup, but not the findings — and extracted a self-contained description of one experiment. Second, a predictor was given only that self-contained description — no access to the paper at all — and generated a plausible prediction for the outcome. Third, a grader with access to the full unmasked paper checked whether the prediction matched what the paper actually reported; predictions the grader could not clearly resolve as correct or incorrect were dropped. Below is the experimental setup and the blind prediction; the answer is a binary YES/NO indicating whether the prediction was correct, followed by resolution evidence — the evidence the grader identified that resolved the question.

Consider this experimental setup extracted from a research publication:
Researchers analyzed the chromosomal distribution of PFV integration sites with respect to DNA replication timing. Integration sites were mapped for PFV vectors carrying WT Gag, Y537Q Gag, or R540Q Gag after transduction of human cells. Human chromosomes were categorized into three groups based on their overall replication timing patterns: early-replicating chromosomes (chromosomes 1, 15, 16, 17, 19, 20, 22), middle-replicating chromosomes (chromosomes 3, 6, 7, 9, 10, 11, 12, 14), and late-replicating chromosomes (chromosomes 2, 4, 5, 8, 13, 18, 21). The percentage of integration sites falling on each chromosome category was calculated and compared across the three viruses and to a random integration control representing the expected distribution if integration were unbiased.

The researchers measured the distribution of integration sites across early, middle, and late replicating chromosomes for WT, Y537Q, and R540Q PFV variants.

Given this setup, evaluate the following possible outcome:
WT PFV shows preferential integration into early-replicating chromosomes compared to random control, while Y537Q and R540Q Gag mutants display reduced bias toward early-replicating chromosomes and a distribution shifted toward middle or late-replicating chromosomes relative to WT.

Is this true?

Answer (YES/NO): NO